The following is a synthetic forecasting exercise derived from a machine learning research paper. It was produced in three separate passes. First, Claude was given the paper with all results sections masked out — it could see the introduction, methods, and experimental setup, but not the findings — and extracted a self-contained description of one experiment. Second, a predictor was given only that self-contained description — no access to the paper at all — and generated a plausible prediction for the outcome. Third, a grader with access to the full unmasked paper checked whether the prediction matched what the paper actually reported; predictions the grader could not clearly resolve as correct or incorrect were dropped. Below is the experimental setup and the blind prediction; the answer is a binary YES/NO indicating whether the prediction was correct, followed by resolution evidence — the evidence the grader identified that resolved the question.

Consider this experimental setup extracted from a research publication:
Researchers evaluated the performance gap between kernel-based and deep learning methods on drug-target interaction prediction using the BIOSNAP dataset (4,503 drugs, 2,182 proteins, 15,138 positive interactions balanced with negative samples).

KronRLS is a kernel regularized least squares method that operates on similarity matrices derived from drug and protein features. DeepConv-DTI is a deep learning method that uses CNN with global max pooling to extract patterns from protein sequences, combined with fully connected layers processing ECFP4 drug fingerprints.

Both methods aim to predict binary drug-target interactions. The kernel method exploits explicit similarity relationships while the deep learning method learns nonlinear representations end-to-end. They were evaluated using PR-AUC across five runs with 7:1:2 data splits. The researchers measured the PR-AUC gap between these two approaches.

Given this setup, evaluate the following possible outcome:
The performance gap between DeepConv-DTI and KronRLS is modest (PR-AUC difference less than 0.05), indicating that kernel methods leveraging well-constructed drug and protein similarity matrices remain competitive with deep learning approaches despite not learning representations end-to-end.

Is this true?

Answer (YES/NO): NO